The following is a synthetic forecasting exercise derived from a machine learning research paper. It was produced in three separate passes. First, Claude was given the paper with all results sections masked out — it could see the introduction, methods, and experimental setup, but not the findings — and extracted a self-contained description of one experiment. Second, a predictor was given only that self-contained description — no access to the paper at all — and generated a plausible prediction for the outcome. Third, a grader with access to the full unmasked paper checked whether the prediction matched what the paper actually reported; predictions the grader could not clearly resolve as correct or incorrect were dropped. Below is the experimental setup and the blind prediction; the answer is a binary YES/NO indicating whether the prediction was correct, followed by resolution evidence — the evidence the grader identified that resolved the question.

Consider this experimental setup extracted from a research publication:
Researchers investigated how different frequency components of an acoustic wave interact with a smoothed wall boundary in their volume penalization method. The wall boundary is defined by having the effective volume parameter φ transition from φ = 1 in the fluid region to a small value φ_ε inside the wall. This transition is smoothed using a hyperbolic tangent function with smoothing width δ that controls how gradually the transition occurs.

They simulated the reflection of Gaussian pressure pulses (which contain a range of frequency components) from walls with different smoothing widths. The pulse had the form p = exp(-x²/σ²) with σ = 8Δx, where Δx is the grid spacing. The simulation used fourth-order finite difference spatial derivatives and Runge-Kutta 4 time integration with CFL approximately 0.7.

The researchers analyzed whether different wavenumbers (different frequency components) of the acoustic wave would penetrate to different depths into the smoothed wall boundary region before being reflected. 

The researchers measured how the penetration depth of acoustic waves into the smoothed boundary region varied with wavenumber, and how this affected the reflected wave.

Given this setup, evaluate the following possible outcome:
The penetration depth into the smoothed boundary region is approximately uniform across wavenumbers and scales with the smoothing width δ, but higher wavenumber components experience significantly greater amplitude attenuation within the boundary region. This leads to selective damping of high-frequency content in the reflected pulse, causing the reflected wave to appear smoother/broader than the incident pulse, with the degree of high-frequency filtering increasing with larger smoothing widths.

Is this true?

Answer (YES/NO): NO